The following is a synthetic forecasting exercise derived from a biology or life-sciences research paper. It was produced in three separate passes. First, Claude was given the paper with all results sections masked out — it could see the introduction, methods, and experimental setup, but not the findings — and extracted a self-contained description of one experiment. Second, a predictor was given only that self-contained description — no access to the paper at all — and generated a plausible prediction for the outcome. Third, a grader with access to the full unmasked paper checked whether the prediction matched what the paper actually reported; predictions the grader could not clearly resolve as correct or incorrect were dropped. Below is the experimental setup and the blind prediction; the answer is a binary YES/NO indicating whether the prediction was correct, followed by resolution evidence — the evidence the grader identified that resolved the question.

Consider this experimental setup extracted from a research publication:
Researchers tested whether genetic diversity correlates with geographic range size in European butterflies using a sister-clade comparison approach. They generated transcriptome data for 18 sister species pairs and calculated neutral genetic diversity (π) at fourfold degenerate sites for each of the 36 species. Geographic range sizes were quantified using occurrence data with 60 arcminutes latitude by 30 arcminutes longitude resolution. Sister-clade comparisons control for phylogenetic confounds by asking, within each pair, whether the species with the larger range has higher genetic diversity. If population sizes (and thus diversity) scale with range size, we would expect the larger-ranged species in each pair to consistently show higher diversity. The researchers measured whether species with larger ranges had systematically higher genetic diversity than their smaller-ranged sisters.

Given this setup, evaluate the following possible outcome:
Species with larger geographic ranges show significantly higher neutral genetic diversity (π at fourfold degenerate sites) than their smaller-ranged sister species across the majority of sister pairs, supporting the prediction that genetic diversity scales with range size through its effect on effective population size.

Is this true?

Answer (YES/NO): NO